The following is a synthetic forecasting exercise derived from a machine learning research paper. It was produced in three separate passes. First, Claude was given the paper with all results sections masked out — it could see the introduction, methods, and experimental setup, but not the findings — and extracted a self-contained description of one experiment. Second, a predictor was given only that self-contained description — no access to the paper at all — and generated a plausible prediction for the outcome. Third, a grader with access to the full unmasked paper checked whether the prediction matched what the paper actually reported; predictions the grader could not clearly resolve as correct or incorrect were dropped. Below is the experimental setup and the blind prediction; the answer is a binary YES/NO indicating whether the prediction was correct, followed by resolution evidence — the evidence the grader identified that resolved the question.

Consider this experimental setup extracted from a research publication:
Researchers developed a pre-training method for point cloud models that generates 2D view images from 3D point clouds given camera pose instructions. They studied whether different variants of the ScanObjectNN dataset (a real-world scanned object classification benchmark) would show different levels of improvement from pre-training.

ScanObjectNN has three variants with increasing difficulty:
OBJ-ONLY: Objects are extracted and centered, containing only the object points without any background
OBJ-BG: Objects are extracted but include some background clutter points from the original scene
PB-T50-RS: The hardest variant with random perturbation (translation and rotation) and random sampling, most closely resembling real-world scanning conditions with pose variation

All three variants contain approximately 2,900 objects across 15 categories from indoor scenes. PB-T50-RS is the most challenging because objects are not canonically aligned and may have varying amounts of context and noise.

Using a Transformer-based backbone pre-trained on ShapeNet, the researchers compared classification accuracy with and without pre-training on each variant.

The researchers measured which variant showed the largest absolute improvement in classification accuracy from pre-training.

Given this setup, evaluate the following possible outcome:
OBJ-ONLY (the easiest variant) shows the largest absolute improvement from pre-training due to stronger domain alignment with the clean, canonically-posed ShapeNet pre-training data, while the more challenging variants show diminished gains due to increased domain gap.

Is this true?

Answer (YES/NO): NO